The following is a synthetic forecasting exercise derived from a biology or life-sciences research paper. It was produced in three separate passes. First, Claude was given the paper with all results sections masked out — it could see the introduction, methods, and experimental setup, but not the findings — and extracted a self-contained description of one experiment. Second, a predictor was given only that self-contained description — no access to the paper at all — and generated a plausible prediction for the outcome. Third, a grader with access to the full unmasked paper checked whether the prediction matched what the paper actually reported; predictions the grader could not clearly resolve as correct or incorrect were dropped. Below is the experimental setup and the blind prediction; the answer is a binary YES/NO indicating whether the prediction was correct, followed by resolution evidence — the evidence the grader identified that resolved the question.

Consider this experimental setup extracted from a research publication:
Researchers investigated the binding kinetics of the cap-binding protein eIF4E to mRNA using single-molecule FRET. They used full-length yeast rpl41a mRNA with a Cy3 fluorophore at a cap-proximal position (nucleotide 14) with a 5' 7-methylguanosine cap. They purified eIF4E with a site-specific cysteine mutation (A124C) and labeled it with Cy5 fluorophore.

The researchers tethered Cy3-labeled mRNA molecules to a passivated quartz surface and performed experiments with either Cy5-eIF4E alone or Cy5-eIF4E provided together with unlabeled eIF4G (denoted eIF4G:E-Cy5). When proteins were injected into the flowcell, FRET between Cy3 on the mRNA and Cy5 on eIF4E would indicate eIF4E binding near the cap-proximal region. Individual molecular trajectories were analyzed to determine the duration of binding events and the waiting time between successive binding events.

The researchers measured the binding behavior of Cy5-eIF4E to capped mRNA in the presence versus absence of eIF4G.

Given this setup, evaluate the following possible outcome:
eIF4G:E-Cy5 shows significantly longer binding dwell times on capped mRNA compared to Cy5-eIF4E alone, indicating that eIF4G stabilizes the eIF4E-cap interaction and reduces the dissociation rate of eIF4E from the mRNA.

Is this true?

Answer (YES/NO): YES